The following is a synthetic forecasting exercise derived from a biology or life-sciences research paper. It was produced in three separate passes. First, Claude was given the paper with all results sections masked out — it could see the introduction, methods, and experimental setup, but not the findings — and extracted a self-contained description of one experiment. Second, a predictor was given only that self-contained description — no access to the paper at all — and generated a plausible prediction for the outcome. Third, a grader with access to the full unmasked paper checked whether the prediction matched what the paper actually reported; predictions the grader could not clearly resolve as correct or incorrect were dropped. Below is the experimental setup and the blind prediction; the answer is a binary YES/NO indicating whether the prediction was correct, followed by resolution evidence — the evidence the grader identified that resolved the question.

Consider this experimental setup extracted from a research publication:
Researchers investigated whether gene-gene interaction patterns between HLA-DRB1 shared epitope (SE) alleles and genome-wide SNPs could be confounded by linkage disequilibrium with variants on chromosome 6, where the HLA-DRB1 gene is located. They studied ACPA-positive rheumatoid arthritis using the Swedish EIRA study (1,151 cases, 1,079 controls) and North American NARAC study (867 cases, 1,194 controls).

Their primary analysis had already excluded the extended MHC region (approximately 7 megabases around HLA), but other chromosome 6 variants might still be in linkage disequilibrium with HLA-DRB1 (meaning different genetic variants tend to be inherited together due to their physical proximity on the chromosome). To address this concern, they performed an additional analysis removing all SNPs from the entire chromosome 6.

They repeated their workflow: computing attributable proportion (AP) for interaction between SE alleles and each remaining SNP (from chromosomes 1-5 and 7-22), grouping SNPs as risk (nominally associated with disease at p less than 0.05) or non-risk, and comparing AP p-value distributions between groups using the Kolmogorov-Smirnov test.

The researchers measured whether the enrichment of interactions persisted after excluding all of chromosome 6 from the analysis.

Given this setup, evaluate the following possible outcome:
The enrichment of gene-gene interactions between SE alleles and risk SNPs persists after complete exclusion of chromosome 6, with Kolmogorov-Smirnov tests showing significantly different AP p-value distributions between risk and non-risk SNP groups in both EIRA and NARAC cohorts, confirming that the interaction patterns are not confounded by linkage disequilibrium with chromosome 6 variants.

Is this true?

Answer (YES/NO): YES